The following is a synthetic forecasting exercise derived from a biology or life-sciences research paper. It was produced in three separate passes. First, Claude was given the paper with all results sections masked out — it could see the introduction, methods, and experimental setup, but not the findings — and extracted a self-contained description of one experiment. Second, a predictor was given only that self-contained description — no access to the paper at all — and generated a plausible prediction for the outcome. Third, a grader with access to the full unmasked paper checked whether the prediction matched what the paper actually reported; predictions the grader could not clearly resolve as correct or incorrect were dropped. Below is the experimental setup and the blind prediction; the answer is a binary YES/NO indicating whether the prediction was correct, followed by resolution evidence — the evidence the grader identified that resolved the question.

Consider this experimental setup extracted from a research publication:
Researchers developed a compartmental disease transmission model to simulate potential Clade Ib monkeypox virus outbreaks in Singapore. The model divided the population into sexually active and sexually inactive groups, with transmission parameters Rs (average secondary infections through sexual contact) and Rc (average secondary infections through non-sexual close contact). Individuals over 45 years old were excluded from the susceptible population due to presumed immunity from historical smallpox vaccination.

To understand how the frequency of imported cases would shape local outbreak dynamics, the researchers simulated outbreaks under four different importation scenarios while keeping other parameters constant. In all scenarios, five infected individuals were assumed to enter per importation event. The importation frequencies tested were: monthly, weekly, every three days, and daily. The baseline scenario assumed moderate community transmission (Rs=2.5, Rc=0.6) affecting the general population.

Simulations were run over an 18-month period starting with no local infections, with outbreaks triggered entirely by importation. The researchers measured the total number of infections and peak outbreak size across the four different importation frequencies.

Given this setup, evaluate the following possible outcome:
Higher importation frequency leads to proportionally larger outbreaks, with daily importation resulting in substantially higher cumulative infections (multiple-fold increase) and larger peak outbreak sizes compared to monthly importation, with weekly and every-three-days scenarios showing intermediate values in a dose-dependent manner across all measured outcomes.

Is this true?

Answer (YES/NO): NO